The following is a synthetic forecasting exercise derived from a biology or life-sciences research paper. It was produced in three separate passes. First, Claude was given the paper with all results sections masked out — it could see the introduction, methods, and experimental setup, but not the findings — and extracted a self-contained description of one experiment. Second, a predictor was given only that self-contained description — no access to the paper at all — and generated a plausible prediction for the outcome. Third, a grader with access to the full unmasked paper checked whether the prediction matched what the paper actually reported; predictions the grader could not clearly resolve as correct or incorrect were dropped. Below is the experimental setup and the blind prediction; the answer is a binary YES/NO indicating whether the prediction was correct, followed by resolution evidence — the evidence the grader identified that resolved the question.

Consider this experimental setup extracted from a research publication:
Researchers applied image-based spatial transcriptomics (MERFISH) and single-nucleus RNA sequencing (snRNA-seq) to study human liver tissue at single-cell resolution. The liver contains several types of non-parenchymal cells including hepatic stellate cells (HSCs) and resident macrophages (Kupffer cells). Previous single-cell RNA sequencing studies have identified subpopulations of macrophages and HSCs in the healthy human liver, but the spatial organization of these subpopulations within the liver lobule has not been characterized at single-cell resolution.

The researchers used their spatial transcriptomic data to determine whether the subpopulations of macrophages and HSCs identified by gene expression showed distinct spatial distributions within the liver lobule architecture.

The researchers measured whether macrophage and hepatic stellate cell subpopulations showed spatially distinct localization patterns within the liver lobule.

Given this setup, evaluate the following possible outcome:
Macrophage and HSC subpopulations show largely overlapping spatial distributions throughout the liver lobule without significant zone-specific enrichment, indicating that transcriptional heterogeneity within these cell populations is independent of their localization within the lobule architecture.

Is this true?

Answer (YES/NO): NO